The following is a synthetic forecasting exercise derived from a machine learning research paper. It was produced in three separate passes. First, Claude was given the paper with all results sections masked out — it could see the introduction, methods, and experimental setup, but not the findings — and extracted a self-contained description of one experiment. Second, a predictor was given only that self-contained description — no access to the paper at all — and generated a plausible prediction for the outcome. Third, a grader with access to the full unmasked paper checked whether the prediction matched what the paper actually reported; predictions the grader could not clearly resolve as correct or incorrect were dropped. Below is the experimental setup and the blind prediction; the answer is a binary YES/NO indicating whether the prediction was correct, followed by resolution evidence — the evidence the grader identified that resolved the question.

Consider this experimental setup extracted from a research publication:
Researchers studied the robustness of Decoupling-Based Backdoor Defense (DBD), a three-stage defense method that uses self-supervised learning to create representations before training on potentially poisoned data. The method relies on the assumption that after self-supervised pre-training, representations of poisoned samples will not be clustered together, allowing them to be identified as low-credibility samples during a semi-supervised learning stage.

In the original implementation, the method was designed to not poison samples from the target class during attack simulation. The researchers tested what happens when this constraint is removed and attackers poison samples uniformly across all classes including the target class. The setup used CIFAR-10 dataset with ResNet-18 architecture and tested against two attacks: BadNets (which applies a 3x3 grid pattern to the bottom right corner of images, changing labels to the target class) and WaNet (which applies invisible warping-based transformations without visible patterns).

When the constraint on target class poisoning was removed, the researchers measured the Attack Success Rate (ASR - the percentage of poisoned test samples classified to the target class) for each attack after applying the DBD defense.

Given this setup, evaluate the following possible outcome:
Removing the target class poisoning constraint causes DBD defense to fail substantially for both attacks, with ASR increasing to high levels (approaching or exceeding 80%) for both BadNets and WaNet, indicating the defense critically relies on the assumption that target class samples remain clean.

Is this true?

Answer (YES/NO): NO